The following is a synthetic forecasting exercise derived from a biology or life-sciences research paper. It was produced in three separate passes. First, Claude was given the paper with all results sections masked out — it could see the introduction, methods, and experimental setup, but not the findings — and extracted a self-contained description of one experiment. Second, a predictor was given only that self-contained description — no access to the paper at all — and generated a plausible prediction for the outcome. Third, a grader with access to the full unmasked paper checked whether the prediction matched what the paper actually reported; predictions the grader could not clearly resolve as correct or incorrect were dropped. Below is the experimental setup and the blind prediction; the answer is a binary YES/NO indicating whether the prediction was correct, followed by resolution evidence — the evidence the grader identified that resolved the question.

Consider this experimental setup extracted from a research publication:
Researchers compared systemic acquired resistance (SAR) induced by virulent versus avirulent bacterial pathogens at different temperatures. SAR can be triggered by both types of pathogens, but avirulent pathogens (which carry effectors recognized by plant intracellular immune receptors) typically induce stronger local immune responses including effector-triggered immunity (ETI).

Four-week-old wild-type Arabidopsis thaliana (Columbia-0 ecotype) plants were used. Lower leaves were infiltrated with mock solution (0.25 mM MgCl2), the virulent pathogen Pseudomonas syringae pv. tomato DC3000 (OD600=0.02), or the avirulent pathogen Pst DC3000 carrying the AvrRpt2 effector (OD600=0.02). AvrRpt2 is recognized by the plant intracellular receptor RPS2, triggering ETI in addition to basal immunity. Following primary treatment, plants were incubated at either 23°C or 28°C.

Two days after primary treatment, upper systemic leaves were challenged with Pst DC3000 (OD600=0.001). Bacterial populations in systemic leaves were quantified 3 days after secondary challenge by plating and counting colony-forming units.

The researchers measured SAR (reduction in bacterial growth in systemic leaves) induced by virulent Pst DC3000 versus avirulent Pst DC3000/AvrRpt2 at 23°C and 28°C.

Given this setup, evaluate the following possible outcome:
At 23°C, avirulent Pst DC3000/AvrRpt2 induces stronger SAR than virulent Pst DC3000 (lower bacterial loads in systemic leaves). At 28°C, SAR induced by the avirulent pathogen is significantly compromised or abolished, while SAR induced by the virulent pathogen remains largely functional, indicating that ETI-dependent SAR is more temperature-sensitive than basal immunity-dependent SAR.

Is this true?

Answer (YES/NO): NO